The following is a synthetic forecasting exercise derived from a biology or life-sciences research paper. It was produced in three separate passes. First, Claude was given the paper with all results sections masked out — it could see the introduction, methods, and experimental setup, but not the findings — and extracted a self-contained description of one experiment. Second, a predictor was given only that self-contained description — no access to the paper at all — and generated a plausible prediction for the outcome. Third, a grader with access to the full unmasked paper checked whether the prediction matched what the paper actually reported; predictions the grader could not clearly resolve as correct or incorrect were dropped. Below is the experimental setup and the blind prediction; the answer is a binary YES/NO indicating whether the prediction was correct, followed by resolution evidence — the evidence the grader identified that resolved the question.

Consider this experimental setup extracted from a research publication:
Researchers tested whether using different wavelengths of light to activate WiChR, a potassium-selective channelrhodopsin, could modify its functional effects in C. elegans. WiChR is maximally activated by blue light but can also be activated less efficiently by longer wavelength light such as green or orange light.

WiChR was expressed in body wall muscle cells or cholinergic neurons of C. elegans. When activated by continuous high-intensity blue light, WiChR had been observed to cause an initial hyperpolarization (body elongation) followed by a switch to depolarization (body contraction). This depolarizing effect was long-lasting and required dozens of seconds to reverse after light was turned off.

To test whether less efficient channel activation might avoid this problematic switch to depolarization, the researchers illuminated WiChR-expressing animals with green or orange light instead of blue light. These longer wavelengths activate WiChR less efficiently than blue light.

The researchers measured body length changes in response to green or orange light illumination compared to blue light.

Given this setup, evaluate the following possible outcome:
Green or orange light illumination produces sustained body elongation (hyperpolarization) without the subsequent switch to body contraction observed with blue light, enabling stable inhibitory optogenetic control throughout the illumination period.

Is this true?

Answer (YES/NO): NO